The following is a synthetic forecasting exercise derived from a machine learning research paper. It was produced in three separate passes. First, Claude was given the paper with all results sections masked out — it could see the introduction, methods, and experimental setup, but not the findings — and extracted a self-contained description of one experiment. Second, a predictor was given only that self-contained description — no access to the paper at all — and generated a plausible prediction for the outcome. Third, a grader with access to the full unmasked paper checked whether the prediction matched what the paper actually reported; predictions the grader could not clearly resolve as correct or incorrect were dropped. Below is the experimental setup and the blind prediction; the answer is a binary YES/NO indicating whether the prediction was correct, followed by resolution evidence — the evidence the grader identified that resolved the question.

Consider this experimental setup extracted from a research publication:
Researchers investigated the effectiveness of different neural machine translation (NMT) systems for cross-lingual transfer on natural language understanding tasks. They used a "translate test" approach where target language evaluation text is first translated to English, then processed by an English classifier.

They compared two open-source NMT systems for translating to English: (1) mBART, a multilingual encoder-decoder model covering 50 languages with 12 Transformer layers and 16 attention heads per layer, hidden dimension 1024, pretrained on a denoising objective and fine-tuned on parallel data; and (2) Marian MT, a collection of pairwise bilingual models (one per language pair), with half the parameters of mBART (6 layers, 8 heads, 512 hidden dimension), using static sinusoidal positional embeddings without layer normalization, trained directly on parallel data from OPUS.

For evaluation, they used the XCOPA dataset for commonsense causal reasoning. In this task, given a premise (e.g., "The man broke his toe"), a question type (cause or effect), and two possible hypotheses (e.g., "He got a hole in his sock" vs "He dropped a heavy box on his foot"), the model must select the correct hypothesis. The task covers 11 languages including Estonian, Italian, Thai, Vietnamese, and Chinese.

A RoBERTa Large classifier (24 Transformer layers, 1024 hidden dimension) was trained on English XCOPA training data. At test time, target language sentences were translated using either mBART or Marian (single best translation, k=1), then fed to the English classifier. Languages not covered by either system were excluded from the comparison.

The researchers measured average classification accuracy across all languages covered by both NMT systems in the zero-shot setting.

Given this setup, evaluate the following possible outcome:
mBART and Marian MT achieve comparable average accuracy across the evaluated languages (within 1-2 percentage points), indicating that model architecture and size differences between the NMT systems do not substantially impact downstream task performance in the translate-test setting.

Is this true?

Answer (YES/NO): NO